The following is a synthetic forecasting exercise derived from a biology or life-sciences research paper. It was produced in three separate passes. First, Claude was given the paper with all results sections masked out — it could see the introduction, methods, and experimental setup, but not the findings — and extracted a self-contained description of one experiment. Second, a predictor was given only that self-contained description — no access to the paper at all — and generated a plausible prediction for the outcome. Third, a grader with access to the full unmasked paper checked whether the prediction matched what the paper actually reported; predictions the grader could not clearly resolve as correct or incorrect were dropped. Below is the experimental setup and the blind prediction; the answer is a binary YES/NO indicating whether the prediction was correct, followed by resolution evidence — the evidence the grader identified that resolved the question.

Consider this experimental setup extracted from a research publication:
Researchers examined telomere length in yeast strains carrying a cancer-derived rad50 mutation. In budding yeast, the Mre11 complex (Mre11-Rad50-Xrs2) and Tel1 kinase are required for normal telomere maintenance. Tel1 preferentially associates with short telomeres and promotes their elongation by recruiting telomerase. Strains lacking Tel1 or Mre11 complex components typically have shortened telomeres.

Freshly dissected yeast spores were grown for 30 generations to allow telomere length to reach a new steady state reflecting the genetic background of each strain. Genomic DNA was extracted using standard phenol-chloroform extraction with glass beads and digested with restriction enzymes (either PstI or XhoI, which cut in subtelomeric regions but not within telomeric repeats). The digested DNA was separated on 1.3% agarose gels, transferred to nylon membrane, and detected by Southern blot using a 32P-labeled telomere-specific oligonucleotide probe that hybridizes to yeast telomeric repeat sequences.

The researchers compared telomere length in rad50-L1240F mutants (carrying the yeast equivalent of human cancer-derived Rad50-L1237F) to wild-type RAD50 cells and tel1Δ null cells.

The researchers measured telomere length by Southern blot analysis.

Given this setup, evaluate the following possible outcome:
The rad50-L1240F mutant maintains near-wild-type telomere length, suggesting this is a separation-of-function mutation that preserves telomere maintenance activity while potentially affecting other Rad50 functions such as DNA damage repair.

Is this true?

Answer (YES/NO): NO